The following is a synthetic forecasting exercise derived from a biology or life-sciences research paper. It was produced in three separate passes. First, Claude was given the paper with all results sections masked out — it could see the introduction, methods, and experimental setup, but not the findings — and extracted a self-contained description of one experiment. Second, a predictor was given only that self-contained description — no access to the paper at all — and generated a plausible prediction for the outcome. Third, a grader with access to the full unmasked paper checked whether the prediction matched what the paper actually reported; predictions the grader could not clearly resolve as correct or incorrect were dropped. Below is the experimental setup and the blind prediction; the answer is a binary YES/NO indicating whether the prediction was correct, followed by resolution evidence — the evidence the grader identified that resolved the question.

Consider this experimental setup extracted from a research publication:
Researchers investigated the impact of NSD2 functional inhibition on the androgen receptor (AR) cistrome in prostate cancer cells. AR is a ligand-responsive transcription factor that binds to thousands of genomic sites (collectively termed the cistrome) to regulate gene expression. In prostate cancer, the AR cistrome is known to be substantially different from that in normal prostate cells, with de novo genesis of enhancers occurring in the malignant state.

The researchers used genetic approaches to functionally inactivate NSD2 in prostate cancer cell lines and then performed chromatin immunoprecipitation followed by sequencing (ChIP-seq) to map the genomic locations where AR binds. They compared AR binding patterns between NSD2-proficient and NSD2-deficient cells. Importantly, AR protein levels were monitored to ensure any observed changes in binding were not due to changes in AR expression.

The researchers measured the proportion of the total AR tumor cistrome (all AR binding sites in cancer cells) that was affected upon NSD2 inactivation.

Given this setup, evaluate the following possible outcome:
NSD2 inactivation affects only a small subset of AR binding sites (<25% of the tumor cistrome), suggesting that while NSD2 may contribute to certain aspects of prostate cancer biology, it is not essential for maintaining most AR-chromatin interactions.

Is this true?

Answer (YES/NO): NO